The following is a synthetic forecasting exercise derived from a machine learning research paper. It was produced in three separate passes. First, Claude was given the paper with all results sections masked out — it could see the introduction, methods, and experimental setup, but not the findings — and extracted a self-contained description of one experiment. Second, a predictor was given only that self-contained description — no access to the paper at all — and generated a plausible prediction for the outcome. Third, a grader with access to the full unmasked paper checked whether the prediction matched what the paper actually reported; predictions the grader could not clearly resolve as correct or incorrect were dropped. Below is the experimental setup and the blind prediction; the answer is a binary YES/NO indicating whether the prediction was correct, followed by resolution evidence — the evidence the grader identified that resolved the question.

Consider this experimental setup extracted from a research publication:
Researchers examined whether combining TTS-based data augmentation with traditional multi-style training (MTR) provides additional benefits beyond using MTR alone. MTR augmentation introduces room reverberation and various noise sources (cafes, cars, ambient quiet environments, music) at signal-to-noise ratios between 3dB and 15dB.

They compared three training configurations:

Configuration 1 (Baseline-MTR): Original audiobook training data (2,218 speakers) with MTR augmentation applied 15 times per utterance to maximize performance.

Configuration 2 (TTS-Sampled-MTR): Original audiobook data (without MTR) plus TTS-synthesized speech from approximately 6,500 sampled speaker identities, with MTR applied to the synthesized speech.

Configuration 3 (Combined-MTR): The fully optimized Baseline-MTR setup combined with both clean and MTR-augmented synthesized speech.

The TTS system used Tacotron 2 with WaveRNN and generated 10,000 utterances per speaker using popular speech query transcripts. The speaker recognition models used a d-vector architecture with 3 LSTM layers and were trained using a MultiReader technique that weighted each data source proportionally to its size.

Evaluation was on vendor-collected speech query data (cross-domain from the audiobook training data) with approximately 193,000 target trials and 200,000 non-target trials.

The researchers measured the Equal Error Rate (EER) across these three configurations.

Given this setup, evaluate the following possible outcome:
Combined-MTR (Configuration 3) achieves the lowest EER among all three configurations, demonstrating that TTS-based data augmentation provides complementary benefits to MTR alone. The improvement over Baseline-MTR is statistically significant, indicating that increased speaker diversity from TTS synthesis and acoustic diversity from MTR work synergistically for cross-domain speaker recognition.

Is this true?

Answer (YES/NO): NO